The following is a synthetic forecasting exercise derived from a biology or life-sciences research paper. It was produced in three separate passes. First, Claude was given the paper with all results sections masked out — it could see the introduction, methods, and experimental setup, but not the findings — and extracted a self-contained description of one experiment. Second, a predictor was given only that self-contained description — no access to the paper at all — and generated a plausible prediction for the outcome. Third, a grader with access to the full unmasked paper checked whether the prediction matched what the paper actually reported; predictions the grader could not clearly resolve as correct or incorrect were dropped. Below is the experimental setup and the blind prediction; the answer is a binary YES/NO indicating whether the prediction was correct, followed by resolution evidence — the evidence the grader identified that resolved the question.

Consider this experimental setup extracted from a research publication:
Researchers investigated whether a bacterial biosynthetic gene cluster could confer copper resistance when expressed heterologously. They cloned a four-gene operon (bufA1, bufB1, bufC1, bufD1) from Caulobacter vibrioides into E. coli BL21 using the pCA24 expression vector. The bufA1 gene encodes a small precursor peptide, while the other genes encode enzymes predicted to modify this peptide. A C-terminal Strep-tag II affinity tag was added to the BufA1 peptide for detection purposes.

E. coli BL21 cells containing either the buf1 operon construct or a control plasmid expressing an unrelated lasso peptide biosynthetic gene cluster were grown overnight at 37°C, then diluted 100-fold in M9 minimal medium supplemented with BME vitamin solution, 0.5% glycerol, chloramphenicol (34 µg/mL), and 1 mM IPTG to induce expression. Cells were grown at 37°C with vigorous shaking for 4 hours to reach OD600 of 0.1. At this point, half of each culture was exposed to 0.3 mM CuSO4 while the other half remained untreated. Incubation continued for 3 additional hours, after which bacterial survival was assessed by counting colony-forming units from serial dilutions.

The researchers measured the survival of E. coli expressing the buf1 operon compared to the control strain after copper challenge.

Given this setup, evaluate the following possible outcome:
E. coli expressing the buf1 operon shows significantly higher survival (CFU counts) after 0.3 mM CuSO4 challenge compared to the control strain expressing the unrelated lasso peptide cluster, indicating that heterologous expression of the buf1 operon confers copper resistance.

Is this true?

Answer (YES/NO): YES